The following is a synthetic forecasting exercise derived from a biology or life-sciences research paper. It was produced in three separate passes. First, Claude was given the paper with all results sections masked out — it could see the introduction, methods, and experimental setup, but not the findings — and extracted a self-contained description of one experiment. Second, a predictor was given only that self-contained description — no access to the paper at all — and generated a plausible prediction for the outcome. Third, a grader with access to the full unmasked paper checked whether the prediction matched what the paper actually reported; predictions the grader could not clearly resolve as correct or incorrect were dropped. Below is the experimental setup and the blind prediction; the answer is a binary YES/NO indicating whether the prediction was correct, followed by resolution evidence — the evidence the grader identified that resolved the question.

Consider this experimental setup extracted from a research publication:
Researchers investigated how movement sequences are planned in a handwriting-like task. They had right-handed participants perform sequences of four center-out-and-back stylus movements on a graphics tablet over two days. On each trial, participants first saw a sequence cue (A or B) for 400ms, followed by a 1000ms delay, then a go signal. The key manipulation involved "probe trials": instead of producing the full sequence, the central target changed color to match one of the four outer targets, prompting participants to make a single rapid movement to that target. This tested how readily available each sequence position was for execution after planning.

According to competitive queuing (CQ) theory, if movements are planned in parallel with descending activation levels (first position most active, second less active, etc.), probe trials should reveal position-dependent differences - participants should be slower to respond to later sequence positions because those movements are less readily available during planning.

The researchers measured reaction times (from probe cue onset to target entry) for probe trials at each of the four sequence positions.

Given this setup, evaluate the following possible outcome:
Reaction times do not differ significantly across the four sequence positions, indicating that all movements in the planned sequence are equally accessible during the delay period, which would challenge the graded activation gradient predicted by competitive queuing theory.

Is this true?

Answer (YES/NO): NO